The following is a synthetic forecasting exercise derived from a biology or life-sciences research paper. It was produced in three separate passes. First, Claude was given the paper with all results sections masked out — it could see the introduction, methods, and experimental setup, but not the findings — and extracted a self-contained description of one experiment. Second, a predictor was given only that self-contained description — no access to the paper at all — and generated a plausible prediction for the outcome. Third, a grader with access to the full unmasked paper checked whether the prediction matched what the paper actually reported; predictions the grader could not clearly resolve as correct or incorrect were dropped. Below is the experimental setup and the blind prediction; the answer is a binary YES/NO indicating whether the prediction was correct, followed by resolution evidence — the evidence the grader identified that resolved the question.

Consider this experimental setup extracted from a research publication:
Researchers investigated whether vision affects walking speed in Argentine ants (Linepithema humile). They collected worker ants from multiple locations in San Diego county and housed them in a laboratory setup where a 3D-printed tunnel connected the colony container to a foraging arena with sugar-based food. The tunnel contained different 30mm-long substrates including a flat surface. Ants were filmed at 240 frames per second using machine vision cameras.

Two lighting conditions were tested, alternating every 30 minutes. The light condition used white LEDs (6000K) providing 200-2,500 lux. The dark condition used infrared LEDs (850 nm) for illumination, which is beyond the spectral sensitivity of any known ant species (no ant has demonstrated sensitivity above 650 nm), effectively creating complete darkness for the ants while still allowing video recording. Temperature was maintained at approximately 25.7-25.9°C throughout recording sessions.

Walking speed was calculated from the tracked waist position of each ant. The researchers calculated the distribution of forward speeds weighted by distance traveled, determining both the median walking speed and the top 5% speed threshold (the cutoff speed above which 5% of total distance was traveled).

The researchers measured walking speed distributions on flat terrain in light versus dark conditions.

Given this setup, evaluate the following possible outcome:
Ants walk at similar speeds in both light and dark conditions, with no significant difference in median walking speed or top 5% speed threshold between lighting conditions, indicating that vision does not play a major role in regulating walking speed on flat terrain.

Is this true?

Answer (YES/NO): NO